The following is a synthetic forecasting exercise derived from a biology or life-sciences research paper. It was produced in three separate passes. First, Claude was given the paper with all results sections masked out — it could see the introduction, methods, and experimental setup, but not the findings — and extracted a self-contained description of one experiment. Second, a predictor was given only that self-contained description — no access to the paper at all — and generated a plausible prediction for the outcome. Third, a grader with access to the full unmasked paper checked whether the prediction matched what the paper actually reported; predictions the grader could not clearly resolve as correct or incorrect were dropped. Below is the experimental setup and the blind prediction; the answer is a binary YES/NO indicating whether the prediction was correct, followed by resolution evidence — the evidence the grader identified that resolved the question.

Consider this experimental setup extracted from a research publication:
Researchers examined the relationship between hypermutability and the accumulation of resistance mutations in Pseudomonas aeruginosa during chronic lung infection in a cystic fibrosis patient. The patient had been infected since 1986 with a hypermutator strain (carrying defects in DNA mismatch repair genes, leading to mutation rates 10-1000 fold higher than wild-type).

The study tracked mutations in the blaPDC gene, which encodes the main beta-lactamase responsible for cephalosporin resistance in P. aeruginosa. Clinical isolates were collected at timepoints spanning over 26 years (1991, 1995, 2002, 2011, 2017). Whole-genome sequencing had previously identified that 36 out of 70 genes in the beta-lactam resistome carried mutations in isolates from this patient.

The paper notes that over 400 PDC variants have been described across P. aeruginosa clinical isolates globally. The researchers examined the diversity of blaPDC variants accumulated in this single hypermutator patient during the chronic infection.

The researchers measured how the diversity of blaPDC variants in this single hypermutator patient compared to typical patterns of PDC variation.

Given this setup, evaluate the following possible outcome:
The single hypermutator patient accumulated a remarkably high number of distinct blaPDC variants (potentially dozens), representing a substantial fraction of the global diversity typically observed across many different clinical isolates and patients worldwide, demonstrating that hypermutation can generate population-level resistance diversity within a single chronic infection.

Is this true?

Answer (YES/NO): NO